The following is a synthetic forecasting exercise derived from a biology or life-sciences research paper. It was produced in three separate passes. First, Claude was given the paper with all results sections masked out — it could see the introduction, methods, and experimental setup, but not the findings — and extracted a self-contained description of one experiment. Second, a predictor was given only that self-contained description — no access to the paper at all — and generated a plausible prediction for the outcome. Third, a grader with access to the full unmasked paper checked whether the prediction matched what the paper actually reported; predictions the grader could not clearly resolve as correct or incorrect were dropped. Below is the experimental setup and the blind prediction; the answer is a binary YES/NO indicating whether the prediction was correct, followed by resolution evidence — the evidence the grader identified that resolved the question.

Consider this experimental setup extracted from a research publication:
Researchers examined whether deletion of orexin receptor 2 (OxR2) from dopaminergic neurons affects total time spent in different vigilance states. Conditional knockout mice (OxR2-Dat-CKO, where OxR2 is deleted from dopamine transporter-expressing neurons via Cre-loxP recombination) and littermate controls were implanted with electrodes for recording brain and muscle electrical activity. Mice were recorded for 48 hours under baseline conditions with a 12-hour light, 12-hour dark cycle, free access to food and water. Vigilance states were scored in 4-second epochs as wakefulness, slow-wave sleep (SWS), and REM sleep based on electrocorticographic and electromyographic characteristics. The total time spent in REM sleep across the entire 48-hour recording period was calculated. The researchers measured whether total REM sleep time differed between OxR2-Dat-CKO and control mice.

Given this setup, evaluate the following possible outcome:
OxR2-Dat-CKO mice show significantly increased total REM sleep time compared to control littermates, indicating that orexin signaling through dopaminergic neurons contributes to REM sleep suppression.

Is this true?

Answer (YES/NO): YES